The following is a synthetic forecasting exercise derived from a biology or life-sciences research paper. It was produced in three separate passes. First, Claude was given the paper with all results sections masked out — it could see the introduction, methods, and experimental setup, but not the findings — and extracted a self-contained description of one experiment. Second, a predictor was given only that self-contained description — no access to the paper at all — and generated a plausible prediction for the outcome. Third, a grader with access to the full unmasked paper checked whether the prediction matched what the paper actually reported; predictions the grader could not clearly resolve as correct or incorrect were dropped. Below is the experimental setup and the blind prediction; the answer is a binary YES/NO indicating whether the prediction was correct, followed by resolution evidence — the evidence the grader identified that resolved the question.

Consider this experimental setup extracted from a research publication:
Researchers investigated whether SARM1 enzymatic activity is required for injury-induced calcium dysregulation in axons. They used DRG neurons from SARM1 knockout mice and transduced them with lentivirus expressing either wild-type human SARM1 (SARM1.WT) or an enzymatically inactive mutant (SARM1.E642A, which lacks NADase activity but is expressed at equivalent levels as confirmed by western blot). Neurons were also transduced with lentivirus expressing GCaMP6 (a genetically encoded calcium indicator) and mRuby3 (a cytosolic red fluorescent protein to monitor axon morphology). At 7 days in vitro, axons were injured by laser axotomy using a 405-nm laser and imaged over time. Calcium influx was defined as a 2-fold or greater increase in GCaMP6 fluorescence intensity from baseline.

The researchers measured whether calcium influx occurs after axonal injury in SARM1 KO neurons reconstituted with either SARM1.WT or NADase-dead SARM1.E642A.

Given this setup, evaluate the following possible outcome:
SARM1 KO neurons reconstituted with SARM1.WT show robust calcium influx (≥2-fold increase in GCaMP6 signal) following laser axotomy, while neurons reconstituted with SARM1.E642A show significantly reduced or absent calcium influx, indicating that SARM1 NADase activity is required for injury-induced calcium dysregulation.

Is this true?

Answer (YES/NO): YES